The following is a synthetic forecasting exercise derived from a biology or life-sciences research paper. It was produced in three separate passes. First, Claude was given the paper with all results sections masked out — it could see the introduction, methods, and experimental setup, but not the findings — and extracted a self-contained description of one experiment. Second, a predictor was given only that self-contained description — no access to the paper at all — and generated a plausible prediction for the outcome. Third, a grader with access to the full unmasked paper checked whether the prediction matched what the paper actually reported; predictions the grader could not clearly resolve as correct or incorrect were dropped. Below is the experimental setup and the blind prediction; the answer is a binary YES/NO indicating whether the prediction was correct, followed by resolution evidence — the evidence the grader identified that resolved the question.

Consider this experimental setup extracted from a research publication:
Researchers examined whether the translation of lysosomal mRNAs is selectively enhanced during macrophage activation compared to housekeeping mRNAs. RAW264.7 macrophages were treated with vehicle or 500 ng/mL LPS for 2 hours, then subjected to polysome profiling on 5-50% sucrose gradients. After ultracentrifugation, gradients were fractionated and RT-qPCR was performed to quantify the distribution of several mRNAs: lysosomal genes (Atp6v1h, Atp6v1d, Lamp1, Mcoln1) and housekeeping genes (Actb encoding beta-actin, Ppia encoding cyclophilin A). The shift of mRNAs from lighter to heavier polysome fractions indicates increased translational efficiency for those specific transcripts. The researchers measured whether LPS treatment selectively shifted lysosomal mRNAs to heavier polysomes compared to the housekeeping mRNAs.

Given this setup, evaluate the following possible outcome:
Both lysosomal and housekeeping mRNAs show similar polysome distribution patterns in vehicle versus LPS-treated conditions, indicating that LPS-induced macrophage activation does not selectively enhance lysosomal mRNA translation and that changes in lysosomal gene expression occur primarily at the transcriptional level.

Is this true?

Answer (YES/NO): NO